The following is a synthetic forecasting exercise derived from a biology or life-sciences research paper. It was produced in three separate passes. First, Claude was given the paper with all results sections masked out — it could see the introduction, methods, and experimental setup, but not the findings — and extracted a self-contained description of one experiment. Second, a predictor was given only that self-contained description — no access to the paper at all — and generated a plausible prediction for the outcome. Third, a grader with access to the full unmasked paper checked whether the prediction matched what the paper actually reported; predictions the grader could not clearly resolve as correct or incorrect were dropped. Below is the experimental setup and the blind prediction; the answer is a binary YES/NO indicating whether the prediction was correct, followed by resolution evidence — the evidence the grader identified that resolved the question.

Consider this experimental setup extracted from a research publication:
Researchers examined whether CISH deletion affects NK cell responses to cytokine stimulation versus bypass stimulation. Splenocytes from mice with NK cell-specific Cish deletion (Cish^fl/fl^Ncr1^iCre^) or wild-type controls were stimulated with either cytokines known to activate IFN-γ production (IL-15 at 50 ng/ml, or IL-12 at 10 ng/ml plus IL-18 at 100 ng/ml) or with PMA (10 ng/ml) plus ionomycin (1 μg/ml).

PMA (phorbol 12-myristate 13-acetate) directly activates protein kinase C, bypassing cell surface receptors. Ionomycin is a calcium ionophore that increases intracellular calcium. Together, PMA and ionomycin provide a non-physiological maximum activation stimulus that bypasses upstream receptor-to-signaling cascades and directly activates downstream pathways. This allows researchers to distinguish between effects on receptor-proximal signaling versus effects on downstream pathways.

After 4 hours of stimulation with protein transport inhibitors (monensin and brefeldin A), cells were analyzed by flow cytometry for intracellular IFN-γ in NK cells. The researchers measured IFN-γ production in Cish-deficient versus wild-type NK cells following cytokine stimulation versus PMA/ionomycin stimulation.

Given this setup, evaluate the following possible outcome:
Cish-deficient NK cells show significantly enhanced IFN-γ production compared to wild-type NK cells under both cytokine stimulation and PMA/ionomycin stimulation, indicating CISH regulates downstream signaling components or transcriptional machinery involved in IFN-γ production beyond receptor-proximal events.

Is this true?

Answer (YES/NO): NO